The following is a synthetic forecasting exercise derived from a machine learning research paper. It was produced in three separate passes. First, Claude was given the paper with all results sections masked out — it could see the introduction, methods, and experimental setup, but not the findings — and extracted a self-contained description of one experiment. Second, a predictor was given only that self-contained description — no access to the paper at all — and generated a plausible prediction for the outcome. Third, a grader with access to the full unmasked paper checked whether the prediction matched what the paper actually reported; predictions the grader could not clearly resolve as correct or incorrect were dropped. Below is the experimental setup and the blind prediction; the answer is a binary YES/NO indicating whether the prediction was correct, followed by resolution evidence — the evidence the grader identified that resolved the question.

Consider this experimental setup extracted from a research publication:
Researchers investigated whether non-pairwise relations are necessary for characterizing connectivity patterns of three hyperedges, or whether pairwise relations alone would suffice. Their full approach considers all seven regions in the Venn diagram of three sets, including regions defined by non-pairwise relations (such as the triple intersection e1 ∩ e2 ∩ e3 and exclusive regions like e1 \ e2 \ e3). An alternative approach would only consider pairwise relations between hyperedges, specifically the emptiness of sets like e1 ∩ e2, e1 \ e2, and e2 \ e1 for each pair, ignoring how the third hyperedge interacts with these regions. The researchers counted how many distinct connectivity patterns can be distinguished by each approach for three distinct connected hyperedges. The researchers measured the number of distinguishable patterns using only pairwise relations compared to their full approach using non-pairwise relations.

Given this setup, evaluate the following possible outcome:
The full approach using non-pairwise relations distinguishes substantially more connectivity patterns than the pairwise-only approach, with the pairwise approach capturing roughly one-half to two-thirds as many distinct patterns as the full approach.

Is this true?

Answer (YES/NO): NO